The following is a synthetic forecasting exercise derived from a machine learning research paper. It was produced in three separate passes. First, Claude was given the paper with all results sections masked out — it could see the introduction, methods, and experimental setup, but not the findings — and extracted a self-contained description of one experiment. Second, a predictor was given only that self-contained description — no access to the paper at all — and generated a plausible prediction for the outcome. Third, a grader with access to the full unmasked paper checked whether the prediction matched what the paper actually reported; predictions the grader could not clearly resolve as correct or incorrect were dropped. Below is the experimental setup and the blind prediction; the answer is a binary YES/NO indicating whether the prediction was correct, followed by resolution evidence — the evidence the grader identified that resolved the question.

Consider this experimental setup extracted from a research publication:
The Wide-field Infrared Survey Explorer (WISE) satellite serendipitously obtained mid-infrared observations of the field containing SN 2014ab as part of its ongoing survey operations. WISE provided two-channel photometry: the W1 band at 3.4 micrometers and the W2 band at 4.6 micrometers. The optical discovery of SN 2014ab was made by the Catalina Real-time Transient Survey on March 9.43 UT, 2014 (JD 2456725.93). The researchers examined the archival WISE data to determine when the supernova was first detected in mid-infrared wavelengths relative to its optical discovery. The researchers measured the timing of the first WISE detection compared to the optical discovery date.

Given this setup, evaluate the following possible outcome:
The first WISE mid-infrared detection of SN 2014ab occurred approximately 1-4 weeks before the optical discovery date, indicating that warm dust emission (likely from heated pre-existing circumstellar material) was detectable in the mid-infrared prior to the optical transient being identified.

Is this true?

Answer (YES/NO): NO